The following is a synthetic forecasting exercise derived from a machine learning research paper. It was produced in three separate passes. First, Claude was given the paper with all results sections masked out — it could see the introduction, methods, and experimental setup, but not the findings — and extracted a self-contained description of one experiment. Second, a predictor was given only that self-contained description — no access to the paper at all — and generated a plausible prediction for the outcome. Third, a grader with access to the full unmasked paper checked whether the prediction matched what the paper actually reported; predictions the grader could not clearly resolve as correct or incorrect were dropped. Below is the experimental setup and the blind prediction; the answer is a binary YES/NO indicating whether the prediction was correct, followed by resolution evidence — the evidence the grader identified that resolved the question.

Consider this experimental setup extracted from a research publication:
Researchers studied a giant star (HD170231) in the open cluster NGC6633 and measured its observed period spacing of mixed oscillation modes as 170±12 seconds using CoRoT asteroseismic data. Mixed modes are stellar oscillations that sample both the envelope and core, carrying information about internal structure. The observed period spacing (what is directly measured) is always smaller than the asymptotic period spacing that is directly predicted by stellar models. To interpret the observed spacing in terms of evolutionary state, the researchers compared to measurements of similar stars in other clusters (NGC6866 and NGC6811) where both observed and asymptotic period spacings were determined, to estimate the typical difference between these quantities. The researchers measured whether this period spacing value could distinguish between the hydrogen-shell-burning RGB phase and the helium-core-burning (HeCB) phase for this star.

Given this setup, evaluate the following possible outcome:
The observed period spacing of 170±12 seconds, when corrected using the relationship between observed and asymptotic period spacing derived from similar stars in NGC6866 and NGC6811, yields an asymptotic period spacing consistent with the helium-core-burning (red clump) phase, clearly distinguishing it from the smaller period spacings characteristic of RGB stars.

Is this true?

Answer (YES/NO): NO